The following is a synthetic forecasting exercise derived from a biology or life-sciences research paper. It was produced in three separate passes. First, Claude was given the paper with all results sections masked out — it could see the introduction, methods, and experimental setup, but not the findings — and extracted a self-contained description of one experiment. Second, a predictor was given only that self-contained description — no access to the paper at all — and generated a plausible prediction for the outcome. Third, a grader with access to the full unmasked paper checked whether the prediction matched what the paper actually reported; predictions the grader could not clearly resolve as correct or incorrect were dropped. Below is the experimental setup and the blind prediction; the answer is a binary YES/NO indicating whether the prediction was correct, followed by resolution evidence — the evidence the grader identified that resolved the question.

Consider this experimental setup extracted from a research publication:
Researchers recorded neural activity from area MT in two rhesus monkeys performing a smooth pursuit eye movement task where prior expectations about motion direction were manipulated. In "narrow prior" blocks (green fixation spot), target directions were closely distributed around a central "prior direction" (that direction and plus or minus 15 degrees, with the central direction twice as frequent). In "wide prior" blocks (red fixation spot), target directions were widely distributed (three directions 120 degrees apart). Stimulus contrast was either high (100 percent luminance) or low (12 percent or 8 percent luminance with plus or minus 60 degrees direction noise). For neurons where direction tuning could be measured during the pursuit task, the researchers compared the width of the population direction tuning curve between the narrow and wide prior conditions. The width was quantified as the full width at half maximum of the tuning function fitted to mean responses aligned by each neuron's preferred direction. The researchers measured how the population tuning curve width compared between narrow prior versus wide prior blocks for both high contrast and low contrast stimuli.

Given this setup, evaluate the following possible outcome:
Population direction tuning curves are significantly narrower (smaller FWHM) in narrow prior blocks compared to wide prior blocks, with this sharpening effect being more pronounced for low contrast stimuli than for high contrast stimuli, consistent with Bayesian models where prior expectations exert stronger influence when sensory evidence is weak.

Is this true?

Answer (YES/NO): NO